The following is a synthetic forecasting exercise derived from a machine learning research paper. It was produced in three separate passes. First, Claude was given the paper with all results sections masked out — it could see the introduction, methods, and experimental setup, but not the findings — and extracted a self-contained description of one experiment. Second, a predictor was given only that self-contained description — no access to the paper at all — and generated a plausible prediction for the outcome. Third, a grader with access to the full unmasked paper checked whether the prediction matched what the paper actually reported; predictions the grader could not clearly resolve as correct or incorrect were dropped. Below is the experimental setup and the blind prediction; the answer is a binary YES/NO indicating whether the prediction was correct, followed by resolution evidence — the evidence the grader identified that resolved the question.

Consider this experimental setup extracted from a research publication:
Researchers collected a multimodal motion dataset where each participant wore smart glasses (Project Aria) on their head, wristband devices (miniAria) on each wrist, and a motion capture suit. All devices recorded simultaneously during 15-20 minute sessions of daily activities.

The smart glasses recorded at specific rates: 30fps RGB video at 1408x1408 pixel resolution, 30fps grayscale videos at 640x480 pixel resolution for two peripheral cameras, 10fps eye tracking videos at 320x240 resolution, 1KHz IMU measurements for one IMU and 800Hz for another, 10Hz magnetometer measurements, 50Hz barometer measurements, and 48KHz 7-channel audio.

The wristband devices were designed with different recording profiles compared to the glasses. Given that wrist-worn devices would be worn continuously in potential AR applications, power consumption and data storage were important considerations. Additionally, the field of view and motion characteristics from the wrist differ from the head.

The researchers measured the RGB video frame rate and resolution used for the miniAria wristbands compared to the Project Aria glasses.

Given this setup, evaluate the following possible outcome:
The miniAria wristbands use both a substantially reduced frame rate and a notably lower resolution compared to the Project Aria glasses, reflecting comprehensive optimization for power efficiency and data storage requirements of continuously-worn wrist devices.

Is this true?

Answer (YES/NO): NO